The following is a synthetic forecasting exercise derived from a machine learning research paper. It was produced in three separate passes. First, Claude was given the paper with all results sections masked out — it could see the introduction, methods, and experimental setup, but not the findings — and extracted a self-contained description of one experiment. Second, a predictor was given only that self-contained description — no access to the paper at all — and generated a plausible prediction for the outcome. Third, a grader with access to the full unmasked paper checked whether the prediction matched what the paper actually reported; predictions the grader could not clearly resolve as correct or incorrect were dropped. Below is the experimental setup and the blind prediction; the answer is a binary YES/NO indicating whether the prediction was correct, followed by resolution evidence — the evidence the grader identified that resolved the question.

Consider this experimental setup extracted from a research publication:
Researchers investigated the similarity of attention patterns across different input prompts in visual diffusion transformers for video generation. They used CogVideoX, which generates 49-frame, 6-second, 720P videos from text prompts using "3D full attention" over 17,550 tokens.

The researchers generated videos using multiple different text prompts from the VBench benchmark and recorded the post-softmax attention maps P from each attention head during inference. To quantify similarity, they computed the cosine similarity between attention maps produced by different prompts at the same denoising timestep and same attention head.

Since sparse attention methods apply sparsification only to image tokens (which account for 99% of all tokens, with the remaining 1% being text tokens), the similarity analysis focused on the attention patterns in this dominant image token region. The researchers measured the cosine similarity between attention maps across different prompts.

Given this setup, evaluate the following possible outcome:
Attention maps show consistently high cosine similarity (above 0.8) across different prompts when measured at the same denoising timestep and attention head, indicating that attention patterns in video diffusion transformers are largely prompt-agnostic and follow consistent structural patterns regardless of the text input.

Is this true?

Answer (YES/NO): YES